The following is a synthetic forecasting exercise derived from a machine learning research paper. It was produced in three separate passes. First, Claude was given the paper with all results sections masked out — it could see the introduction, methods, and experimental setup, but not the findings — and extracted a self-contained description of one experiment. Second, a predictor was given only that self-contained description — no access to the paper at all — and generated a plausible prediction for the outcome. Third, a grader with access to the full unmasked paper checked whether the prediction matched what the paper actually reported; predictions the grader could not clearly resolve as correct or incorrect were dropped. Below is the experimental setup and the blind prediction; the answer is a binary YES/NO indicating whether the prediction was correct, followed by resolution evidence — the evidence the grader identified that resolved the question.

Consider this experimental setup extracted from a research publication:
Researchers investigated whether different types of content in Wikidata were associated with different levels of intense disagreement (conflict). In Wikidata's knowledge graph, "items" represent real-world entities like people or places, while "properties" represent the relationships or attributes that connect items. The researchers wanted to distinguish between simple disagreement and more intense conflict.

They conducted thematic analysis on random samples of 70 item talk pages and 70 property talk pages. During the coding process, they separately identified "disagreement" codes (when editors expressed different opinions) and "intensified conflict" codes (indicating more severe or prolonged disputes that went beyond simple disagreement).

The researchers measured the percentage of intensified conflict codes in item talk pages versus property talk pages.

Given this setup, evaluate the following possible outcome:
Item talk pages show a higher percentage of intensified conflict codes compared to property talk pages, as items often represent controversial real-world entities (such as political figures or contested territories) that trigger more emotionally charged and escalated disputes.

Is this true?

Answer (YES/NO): YES